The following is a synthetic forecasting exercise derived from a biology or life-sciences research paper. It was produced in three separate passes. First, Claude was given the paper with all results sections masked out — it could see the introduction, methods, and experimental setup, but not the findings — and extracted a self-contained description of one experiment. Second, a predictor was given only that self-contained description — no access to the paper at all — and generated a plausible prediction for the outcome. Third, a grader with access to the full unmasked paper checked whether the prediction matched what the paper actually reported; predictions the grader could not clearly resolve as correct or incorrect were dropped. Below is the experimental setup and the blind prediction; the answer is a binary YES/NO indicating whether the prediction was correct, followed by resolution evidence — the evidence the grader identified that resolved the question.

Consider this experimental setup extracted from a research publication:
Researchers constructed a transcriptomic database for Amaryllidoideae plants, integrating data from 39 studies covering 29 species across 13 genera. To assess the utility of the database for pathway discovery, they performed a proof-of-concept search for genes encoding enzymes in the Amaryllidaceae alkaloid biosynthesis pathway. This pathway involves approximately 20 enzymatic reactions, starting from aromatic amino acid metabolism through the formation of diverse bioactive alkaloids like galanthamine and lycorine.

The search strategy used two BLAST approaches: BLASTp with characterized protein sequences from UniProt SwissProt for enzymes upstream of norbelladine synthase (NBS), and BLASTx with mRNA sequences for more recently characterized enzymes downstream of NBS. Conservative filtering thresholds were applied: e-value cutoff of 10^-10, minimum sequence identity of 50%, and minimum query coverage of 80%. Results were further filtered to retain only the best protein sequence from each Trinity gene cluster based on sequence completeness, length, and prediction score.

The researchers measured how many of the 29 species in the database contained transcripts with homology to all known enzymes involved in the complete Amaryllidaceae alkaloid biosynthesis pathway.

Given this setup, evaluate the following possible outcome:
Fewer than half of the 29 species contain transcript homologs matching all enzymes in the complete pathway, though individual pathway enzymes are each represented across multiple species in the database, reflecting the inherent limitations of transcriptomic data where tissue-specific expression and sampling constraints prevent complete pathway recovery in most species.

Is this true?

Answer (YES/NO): YES